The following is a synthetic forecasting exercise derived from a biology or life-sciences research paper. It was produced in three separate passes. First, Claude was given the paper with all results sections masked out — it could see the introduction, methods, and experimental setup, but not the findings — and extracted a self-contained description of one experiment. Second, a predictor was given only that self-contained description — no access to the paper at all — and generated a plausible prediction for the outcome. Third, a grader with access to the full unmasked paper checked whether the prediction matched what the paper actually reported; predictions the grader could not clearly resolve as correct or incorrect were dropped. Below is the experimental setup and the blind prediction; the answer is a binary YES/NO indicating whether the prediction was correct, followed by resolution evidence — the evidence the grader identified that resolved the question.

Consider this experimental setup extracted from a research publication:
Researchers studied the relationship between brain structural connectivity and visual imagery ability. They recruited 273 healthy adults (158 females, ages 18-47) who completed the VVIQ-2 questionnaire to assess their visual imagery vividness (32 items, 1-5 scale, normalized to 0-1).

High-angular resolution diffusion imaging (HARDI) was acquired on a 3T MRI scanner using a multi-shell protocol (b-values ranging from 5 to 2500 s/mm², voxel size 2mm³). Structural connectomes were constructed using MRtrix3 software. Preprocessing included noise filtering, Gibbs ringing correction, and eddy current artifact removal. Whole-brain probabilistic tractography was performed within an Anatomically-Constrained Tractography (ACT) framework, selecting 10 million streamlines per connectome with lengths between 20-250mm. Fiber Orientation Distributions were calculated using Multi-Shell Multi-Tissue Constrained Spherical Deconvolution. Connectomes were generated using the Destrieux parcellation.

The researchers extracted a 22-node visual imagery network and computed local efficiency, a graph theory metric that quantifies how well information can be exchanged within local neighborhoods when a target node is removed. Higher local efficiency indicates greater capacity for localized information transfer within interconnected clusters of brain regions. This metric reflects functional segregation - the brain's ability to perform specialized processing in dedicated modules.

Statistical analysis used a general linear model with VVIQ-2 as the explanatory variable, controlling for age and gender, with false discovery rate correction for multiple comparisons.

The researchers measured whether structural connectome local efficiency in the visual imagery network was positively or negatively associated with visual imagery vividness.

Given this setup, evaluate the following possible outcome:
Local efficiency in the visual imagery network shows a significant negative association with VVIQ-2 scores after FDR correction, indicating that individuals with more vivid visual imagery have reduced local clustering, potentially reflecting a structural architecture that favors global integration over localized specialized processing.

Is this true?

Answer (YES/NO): NO